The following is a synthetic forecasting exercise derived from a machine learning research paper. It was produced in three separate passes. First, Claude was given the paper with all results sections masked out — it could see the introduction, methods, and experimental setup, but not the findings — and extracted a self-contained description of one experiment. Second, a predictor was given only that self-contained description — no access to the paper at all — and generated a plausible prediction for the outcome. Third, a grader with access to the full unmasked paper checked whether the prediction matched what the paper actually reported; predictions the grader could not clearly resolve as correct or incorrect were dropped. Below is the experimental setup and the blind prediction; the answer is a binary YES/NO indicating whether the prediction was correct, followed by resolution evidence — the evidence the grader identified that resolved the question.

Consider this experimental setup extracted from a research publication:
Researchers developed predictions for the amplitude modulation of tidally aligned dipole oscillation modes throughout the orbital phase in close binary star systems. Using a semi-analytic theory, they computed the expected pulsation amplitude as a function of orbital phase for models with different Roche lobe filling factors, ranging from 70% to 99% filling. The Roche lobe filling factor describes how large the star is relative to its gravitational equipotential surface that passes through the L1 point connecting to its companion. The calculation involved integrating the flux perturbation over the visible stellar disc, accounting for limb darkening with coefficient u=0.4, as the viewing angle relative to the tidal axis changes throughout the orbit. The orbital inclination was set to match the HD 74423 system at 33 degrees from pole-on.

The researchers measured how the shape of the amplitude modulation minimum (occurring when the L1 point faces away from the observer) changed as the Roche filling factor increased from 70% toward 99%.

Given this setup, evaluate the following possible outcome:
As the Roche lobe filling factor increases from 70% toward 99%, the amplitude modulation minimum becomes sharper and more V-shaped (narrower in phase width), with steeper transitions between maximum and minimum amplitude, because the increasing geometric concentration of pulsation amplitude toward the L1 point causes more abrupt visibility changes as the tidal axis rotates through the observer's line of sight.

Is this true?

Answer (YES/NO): NO